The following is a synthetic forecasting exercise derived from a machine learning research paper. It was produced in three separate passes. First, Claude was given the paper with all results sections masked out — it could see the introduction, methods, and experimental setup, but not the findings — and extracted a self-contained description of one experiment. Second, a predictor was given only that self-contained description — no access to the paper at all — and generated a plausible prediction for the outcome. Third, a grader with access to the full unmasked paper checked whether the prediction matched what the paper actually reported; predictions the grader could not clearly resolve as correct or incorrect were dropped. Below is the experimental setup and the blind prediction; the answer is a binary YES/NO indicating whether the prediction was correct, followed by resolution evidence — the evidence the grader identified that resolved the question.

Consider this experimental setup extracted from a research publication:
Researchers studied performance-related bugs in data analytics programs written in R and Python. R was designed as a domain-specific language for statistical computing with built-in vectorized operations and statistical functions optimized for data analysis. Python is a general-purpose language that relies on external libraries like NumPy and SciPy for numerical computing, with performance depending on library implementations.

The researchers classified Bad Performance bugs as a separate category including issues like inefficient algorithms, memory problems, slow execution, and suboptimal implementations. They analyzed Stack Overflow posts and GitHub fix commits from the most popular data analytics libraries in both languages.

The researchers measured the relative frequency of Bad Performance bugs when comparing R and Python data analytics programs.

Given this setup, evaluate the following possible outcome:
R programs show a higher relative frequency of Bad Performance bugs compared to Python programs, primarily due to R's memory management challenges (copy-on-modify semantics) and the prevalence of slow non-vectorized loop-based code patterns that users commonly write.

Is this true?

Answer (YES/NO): NO